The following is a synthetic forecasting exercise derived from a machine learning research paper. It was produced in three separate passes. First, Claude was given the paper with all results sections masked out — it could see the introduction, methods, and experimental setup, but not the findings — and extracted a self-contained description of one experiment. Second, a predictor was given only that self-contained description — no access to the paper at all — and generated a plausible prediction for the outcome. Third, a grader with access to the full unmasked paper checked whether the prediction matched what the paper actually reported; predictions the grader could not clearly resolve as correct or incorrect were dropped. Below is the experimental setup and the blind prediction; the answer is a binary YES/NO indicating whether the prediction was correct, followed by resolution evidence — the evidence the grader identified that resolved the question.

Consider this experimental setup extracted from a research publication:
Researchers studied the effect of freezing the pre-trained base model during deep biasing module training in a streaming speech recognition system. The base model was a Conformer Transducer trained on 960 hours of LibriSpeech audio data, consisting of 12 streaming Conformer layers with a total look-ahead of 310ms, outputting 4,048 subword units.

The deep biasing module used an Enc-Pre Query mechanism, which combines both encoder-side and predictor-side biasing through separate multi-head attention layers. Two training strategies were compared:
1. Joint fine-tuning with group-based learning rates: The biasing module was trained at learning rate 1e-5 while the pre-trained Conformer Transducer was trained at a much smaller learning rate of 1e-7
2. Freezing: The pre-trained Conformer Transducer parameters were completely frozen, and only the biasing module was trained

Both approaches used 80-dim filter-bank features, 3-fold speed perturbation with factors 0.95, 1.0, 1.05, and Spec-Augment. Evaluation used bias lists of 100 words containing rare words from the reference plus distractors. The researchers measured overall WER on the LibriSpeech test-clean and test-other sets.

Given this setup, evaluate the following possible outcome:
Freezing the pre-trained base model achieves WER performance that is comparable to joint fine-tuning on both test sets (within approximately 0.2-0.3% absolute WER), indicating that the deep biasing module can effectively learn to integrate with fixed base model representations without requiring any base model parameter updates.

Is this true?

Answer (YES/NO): NO